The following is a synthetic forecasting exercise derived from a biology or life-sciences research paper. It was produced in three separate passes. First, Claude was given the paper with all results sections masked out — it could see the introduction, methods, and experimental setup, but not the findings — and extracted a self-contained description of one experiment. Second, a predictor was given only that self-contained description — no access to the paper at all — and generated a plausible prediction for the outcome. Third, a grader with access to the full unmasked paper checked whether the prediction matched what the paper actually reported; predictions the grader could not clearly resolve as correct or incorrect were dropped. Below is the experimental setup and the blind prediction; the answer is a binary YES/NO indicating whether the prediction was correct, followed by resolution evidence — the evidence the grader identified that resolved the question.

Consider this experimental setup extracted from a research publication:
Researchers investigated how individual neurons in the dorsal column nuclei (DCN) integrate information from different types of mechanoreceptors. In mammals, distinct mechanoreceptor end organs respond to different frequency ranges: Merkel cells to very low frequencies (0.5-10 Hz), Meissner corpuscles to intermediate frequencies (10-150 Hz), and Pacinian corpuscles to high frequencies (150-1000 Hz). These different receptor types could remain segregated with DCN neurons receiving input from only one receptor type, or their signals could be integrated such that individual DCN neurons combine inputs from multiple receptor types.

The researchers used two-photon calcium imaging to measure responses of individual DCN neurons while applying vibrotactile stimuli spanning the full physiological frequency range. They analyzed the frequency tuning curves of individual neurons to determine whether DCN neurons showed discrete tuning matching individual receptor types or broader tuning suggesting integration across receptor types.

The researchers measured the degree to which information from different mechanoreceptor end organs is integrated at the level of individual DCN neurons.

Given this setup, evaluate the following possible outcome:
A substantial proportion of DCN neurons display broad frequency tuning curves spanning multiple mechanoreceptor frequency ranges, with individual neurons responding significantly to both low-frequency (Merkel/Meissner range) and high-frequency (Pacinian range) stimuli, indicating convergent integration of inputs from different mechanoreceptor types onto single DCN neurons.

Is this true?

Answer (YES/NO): YES